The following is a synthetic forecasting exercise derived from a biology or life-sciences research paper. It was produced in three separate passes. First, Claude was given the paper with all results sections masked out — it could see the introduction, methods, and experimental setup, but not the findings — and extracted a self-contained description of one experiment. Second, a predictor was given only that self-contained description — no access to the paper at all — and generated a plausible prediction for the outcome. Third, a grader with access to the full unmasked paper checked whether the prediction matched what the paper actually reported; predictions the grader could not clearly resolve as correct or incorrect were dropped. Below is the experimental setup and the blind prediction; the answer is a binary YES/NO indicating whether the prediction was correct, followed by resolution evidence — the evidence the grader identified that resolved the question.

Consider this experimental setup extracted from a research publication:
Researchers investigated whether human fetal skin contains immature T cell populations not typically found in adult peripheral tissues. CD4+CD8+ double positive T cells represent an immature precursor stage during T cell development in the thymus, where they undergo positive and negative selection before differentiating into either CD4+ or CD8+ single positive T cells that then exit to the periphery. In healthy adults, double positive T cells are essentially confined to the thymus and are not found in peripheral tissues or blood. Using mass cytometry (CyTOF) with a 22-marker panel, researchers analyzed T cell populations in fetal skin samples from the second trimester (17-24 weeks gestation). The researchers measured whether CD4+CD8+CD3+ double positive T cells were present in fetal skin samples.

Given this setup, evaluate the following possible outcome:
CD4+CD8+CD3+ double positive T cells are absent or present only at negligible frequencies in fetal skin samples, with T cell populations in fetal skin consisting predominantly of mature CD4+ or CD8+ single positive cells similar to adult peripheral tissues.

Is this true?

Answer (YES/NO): NO